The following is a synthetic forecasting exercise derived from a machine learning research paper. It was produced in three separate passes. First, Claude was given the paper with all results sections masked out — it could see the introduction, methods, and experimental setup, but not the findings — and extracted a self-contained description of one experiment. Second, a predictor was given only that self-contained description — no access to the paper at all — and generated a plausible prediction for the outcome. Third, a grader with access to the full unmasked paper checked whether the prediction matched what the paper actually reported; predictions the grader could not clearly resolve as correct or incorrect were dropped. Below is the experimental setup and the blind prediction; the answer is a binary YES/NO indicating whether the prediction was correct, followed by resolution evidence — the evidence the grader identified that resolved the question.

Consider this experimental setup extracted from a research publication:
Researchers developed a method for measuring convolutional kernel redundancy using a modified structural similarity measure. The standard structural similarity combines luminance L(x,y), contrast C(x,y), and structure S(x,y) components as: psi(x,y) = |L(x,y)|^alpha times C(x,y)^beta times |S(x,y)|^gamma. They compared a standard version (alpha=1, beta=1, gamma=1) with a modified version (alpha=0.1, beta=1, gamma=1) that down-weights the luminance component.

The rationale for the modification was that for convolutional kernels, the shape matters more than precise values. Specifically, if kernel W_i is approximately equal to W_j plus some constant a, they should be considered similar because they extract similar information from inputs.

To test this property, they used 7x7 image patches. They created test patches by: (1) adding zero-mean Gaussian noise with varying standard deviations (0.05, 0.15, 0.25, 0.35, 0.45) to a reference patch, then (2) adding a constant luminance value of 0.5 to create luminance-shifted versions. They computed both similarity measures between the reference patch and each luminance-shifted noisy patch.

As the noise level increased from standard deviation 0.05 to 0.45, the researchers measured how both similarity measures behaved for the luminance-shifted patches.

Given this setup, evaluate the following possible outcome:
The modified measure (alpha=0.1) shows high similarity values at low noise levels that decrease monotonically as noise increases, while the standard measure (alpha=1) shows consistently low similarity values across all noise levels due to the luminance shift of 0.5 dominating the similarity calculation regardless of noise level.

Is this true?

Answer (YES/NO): NO